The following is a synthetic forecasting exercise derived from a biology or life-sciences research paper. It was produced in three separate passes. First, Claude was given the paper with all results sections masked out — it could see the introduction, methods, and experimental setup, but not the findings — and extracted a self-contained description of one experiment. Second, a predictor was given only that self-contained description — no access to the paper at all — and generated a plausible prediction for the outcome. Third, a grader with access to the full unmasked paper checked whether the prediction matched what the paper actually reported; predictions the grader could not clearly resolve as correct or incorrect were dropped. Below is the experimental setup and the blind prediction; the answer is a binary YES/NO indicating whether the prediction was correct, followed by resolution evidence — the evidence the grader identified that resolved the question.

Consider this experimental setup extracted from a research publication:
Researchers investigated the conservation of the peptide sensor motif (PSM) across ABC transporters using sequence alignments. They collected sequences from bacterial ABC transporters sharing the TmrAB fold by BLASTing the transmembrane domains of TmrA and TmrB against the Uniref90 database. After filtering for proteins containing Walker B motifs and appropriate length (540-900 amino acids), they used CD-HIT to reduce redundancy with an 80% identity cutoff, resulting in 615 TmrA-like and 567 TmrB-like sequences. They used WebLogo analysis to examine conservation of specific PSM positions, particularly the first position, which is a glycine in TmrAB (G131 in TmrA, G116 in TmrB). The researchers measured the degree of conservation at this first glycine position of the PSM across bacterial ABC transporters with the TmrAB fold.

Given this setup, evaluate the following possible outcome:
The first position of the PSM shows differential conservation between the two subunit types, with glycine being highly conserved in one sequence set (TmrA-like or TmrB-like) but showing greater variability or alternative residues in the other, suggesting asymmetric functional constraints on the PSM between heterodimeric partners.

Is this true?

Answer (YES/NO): NO